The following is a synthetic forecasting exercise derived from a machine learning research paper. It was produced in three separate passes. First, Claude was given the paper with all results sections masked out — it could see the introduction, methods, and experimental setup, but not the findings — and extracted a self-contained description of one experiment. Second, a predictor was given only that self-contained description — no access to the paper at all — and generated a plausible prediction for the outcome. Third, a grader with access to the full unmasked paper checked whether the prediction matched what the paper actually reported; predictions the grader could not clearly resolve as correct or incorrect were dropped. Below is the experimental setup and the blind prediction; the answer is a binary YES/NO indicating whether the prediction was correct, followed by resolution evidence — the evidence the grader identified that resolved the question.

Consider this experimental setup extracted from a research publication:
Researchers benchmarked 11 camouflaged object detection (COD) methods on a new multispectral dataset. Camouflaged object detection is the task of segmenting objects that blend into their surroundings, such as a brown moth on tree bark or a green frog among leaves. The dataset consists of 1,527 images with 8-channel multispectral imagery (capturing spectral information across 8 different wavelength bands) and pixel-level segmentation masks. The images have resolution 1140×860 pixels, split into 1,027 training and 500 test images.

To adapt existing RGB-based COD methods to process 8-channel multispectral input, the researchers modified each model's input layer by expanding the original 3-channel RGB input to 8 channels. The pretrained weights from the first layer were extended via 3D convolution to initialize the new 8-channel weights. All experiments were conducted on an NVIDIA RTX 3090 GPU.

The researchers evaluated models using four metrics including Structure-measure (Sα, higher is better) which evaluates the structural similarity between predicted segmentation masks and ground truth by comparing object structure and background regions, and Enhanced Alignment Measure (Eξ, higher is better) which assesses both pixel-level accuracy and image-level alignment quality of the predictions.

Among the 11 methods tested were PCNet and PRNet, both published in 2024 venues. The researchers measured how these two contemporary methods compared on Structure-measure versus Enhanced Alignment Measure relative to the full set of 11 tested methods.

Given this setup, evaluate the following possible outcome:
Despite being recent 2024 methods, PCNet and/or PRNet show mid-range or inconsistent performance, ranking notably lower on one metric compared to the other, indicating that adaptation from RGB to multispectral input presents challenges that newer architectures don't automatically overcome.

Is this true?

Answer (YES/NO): YES